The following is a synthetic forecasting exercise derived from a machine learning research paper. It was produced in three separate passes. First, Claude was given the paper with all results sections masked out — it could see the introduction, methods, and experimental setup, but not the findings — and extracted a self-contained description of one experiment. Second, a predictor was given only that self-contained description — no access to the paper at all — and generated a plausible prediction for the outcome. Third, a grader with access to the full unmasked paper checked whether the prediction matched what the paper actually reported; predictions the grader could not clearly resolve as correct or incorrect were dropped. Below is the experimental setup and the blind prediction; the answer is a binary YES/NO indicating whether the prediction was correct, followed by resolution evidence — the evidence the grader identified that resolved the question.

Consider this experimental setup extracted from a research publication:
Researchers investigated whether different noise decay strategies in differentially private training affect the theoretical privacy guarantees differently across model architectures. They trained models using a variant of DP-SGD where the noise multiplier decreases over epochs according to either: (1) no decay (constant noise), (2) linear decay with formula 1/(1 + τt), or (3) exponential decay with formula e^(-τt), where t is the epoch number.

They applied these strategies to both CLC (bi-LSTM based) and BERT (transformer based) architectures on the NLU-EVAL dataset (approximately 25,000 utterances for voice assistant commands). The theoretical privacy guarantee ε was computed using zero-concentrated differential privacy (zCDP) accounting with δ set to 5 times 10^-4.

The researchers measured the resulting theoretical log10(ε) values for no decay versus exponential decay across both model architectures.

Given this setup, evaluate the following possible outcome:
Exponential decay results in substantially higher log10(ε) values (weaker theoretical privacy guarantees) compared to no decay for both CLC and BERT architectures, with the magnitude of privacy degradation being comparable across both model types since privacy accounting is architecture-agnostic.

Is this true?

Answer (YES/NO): NO